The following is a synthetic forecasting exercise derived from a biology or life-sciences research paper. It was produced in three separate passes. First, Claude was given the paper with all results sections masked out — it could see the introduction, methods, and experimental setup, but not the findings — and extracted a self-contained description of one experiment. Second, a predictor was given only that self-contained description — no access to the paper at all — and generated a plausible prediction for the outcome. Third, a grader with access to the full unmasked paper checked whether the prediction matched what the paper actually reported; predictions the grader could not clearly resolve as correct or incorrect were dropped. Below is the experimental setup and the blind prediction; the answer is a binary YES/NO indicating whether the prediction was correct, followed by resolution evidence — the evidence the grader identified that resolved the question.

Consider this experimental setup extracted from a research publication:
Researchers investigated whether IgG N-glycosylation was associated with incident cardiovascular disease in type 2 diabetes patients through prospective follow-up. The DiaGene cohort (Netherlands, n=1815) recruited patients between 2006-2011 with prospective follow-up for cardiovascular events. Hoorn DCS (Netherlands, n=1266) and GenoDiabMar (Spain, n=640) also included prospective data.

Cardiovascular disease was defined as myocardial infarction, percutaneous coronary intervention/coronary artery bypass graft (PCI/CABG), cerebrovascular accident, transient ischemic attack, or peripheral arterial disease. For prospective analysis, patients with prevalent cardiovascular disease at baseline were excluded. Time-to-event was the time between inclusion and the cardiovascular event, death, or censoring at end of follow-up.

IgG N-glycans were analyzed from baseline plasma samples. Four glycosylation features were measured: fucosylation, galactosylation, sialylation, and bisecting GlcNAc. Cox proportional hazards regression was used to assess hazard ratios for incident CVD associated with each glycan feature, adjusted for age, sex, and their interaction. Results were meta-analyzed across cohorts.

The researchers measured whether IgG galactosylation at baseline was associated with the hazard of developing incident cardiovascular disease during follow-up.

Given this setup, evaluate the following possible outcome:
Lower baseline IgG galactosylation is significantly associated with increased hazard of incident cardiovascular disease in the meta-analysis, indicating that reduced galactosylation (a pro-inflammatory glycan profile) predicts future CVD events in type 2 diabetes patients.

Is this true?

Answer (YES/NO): NO